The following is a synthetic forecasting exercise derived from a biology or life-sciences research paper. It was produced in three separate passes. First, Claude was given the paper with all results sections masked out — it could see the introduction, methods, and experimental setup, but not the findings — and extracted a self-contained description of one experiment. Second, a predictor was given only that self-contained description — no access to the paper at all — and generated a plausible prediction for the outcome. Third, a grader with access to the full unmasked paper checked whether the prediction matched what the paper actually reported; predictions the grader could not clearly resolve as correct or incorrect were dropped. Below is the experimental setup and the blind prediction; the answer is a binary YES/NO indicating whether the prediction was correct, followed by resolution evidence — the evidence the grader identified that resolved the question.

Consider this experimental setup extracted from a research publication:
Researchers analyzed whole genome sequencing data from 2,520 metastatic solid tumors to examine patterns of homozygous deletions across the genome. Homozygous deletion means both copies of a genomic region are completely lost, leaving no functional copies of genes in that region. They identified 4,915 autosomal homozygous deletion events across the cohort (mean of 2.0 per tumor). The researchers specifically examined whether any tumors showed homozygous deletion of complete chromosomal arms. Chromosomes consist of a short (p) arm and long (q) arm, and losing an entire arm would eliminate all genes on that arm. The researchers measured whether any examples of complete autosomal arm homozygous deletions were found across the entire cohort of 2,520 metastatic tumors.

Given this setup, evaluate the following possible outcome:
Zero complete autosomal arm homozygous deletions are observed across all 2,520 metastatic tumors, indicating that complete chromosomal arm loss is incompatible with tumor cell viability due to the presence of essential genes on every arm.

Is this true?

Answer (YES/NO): YES